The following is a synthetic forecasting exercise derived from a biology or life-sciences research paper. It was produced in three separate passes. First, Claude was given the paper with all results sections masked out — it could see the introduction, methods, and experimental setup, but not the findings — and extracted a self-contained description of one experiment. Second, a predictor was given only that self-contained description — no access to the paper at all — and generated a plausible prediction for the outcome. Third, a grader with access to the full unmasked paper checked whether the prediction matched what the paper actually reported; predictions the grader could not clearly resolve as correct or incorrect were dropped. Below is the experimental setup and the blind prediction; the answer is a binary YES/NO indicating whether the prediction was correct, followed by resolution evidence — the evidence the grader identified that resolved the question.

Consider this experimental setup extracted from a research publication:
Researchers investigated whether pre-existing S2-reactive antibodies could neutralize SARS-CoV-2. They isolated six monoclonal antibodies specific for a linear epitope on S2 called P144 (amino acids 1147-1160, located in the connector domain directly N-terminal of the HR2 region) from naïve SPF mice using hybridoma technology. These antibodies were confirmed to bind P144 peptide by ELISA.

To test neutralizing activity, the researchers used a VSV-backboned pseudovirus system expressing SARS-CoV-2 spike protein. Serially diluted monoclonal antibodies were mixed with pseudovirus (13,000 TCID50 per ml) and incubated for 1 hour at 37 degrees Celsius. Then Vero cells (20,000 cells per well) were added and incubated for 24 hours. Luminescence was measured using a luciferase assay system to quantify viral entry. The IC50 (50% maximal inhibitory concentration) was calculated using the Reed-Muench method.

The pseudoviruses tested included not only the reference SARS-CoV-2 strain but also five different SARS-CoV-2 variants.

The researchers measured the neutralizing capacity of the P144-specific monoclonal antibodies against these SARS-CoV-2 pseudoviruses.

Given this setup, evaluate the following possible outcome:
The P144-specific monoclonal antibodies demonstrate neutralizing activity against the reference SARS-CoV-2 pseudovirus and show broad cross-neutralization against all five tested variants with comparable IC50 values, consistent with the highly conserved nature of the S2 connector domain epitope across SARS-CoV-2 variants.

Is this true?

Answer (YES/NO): NO